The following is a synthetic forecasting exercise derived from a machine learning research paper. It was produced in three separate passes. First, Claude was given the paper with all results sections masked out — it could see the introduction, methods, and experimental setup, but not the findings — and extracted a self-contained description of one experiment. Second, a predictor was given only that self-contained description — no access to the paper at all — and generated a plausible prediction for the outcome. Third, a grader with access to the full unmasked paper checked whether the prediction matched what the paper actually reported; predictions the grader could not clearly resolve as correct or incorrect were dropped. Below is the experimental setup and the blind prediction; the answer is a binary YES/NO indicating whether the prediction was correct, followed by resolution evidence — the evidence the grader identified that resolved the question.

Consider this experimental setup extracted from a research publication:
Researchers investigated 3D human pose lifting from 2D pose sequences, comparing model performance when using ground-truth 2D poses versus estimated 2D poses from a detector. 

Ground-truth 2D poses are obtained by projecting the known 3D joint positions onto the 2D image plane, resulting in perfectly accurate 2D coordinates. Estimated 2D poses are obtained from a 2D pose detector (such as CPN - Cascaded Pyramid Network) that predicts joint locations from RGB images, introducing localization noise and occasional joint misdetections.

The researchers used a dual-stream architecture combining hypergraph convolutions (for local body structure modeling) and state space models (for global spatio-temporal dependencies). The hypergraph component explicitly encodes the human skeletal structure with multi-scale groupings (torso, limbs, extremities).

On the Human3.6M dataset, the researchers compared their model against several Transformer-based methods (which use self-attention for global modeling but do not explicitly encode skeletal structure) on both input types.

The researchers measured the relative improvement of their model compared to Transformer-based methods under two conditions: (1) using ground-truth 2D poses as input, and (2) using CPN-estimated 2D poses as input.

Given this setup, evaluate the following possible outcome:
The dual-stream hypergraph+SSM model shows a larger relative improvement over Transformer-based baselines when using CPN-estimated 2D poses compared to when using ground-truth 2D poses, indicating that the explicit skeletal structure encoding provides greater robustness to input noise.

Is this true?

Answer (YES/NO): NO